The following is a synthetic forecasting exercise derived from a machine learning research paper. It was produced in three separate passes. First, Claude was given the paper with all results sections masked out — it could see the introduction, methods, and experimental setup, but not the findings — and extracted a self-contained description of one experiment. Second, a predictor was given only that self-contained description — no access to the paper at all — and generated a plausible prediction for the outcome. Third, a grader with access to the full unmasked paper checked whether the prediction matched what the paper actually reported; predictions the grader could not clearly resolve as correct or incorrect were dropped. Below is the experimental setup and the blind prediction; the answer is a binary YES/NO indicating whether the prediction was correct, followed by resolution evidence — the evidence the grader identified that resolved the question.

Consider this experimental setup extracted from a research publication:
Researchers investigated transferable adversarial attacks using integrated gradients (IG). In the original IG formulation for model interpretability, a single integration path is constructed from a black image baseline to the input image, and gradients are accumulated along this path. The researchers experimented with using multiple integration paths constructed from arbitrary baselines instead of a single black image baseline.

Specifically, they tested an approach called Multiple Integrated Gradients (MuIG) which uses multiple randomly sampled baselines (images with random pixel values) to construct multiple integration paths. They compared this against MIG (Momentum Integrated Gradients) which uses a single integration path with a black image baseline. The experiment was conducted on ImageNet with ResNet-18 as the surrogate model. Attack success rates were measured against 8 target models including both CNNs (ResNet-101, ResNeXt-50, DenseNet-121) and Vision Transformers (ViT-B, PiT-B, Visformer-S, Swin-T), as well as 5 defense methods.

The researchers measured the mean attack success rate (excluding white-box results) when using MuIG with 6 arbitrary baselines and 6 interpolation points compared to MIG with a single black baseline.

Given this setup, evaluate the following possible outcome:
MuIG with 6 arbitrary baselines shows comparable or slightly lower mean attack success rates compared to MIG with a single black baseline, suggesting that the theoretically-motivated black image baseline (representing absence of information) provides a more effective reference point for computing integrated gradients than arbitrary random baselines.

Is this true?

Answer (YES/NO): NO